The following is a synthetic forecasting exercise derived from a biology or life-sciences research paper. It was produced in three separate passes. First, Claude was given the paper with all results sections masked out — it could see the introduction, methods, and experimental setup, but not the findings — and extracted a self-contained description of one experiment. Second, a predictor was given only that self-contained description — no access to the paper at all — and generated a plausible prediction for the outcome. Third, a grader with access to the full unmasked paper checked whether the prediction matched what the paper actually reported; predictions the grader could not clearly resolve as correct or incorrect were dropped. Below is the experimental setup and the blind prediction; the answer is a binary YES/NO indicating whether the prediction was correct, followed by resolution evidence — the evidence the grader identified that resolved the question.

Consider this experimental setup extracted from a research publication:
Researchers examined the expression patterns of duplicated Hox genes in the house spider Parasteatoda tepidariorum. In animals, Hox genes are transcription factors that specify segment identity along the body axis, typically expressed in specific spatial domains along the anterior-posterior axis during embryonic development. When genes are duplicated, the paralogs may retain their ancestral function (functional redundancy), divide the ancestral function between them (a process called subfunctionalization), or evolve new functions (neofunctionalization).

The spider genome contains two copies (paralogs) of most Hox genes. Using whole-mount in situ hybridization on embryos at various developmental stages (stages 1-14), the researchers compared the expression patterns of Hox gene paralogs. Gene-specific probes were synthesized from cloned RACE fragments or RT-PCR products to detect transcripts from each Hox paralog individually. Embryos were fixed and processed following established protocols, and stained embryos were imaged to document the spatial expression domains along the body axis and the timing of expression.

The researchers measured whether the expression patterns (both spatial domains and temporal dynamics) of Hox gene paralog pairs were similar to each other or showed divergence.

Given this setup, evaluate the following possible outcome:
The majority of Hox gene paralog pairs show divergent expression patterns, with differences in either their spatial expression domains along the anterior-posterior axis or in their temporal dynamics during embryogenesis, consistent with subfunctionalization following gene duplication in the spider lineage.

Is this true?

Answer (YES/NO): YES